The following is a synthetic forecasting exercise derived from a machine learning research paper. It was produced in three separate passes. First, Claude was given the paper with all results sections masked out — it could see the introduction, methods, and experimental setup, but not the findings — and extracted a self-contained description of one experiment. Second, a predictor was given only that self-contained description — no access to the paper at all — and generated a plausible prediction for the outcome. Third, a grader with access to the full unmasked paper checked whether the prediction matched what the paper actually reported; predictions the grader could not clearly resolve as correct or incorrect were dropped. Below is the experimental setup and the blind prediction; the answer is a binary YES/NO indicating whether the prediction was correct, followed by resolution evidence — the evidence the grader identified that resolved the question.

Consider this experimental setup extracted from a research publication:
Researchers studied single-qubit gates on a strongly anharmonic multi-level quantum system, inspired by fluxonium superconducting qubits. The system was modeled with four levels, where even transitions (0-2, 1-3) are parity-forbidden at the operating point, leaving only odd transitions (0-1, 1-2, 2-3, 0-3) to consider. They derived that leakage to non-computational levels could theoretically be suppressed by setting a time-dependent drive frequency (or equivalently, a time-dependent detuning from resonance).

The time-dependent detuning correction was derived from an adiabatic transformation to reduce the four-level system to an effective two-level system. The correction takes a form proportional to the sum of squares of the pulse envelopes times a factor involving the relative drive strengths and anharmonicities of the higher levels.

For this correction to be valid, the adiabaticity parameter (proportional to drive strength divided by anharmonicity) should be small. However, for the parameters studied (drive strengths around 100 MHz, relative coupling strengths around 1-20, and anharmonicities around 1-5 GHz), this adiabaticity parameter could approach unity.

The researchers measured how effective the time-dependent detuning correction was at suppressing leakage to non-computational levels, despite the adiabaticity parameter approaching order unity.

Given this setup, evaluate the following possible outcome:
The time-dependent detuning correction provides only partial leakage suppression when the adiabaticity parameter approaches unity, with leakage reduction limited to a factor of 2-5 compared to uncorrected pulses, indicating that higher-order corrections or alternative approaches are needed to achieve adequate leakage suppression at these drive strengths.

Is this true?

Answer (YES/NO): NO